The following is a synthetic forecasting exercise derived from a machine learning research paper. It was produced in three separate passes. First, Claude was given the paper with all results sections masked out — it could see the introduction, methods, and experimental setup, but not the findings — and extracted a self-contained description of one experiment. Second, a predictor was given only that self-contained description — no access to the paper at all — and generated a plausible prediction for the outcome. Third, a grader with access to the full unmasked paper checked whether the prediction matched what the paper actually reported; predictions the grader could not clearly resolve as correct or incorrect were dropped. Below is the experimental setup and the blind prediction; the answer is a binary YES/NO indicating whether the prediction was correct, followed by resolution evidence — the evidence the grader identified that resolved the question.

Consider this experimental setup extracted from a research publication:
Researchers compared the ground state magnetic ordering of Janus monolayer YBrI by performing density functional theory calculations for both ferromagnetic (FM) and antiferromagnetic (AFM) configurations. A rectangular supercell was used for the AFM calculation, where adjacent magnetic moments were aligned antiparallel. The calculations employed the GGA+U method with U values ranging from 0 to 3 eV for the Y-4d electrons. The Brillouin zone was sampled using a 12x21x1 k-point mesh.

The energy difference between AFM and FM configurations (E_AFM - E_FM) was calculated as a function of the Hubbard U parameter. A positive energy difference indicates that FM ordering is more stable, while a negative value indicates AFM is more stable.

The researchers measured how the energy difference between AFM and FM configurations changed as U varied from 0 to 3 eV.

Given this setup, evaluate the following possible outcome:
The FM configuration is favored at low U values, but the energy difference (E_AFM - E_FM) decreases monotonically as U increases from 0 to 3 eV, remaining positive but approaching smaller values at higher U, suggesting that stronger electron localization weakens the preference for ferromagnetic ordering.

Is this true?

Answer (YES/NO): NO